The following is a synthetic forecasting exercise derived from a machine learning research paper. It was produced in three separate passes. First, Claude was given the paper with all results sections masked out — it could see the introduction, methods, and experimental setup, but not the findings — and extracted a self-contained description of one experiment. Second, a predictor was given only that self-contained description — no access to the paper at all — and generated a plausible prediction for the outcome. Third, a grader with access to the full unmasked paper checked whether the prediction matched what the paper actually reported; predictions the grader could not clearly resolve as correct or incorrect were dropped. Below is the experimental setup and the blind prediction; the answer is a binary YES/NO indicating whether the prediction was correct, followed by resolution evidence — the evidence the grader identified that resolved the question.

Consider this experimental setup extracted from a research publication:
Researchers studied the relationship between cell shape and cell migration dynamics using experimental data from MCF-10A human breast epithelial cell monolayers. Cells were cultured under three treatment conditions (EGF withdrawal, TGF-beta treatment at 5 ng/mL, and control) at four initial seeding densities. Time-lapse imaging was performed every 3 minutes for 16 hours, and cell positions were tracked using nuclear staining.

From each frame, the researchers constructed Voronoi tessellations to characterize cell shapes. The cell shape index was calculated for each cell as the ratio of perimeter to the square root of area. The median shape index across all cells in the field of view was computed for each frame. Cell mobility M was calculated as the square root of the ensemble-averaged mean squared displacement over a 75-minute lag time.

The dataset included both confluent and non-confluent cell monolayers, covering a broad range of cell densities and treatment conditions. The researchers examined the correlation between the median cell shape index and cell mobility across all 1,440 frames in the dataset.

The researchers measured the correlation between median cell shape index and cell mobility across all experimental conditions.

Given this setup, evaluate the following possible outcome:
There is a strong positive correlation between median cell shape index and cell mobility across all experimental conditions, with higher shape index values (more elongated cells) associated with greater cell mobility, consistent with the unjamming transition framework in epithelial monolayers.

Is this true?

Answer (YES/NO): NO